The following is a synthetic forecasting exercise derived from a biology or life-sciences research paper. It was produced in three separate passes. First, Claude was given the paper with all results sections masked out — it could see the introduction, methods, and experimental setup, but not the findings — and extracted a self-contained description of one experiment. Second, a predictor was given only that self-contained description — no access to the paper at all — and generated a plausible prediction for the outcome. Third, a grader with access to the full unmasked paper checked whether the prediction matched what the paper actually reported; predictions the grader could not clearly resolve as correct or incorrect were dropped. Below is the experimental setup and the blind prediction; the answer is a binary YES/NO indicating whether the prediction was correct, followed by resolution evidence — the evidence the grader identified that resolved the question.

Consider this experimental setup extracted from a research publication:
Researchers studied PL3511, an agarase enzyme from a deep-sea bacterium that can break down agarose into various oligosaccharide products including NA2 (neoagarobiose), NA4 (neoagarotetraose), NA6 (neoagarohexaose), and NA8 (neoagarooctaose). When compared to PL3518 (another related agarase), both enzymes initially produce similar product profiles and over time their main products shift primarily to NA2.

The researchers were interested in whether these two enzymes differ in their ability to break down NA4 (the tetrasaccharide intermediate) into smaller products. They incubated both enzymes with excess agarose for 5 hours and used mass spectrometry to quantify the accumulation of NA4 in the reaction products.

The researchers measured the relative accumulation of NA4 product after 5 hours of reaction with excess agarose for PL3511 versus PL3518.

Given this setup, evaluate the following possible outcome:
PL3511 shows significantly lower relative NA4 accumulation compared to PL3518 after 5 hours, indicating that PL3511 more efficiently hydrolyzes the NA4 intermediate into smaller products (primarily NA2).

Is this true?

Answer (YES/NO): YES